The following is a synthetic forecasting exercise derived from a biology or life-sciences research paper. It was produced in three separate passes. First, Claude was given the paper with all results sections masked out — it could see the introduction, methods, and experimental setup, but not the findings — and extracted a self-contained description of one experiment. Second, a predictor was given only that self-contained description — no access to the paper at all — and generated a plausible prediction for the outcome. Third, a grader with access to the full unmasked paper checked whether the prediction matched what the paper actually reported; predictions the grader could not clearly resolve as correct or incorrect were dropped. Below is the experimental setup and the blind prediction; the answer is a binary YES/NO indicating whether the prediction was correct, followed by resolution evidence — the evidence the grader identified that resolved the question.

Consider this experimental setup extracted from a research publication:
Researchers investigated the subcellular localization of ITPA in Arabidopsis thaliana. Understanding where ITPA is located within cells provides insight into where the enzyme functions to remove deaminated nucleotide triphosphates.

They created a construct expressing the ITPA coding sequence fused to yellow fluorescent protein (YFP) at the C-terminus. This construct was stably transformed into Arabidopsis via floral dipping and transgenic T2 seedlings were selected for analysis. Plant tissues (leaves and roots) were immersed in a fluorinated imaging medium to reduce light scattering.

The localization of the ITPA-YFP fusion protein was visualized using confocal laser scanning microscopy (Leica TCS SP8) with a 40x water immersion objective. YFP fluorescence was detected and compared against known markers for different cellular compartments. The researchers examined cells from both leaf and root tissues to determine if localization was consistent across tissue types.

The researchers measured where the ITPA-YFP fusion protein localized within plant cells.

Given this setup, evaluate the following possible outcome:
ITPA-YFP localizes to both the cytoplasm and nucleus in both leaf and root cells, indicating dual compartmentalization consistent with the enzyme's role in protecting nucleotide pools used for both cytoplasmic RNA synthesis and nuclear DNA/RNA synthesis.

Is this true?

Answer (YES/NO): NO